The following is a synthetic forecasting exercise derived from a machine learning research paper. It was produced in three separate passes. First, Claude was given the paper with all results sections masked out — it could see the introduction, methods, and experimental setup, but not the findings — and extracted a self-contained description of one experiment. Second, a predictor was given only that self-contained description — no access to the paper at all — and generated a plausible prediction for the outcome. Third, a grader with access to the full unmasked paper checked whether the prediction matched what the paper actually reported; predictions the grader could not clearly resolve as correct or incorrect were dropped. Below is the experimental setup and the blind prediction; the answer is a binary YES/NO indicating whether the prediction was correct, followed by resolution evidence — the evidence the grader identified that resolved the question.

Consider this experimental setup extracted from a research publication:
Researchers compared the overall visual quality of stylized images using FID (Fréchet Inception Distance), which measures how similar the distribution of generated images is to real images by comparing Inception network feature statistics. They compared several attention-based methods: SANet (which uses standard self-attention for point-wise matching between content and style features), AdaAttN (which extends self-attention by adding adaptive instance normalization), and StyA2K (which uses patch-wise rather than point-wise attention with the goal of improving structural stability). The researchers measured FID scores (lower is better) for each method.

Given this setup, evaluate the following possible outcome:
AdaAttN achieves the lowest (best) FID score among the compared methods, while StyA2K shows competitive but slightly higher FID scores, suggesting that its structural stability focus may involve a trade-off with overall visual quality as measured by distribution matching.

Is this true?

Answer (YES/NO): NO